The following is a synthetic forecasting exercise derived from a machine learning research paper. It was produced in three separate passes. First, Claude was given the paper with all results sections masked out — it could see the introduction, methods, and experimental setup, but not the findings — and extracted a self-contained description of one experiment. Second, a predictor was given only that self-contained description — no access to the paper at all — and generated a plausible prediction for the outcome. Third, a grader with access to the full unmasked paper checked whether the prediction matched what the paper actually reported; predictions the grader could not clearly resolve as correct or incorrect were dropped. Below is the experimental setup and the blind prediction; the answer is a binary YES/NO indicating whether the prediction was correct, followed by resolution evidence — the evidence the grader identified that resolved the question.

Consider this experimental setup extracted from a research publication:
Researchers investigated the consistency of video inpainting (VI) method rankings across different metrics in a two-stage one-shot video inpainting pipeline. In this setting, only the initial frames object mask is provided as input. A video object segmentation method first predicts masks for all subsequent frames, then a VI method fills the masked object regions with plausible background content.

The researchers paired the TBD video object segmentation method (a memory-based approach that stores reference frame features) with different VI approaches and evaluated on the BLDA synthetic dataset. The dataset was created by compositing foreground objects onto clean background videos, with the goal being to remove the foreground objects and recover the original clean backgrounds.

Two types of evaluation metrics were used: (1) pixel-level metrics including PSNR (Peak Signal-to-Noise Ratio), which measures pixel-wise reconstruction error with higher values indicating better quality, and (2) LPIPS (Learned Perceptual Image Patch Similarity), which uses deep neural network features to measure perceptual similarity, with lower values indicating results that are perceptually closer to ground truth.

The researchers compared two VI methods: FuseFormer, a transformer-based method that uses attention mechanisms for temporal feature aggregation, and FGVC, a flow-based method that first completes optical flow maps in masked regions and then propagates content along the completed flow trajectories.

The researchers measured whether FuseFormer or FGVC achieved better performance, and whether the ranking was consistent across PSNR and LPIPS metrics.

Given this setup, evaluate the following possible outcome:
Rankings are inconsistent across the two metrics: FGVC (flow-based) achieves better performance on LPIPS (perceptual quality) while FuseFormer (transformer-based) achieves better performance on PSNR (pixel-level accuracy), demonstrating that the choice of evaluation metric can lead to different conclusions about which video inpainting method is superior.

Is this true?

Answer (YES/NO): YES